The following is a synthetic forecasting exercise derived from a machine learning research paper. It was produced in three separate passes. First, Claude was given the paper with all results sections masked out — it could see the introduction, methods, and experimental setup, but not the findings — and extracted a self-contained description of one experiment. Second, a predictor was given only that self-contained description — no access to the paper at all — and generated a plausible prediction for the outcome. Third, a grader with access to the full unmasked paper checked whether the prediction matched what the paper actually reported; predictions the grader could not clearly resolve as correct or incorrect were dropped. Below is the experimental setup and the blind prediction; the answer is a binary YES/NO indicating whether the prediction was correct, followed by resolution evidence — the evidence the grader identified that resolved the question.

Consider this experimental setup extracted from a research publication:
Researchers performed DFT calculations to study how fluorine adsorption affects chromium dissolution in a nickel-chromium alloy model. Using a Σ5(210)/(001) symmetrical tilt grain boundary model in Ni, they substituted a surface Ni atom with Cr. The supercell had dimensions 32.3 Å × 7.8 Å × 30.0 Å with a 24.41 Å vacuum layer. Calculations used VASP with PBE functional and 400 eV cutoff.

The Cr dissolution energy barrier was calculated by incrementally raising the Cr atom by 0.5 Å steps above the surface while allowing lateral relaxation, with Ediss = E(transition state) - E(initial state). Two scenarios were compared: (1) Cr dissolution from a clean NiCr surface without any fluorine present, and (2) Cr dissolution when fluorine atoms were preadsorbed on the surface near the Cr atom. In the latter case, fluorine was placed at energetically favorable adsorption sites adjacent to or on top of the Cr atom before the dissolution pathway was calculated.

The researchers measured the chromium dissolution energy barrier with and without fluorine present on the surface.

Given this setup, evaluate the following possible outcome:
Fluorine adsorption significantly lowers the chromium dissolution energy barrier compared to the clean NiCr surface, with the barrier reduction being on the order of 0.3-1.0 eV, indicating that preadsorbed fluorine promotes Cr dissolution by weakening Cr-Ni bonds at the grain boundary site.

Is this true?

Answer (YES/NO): NO